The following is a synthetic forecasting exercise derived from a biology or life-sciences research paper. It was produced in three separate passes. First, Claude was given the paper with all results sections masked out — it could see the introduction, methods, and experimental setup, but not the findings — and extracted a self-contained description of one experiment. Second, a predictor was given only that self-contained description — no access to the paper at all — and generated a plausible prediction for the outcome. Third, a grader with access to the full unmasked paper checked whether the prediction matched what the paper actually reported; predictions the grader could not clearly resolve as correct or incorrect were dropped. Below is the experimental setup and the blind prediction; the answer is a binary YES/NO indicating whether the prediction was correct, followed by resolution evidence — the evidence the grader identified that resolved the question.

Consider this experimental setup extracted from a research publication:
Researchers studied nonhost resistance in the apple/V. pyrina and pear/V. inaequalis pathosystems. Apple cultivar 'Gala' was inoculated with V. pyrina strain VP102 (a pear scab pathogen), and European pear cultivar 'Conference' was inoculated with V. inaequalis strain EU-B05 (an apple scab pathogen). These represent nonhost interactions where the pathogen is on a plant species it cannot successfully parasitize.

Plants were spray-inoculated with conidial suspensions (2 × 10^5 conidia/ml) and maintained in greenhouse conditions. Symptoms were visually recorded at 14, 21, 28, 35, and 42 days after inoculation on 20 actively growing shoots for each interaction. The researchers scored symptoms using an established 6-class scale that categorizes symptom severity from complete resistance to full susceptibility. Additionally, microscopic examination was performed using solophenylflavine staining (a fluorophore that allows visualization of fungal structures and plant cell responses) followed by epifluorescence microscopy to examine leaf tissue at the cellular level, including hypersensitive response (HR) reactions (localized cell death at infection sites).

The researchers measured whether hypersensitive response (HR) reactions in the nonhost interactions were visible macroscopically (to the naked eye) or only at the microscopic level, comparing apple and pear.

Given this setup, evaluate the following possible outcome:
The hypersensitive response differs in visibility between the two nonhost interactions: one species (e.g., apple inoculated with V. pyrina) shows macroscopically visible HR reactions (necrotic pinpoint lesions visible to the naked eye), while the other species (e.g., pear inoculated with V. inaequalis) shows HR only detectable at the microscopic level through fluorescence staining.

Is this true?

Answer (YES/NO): NO